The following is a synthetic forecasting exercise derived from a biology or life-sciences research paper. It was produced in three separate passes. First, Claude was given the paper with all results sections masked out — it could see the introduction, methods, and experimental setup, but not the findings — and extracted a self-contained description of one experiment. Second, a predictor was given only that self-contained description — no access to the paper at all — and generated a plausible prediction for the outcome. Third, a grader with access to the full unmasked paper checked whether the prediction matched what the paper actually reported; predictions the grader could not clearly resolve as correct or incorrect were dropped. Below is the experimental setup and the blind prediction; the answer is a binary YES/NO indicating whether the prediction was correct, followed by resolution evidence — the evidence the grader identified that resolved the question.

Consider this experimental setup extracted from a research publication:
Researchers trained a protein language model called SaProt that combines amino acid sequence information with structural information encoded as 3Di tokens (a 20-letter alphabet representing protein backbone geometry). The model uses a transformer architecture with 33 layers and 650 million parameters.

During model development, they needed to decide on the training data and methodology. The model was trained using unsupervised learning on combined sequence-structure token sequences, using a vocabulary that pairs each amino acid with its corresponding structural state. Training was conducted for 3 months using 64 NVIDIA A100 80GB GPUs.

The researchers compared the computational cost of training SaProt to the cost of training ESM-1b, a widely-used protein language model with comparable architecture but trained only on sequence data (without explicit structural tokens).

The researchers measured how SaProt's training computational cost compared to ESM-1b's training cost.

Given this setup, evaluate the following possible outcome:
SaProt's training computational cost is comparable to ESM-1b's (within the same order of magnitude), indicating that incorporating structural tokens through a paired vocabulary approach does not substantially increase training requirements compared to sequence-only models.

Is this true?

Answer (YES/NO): YES